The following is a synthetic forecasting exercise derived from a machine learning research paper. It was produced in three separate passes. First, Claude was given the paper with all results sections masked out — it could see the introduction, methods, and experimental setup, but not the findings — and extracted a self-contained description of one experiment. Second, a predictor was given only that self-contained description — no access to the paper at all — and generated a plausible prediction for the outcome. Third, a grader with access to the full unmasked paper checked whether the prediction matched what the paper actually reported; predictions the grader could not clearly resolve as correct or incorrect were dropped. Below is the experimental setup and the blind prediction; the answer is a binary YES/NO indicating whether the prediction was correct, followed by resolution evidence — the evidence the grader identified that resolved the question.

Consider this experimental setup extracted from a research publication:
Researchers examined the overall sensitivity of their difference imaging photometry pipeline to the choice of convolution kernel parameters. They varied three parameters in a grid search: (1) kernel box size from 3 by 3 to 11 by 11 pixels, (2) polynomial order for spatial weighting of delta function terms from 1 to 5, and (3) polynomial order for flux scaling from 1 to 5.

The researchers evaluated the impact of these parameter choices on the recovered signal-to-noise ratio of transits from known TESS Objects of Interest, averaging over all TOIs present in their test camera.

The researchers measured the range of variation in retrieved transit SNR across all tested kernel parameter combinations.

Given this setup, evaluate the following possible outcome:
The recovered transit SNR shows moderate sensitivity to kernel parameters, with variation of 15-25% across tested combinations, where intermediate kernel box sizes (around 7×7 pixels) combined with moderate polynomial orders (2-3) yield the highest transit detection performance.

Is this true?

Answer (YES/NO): NO